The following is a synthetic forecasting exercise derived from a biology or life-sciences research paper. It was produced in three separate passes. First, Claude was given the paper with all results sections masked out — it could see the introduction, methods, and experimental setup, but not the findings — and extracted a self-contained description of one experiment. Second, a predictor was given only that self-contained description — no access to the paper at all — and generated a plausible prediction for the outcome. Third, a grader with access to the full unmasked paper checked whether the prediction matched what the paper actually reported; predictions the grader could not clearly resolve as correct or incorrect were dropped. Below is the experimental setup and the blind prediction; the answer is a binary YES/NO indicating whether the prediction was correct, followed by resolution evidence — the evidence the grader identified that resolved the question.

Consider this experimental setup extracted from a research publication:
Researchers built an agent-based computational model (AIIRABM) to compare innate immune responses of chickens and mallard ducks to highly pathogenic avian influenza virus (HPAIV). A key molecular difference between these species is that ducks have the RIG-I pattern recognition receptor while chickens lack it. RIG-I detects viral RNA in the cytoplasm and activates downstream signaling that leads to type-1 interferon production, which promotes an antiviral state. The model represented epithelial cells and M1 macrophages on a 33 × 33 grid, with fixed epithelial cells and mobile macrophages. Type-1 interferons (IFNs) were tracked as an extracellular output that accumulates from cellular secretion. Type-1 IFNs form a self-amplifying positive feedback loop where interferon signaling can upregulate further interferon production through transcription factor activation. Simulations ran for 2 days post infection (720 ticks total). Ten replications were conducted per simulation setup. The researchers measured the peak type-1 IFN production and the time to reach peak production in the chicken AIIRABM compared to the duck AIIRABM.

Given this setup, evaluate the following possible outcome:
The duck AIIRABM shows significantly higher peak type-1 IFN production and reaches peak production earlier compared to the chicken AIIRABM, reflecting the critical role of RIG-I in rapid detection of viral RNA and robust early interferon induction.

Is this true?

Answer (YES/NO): NO